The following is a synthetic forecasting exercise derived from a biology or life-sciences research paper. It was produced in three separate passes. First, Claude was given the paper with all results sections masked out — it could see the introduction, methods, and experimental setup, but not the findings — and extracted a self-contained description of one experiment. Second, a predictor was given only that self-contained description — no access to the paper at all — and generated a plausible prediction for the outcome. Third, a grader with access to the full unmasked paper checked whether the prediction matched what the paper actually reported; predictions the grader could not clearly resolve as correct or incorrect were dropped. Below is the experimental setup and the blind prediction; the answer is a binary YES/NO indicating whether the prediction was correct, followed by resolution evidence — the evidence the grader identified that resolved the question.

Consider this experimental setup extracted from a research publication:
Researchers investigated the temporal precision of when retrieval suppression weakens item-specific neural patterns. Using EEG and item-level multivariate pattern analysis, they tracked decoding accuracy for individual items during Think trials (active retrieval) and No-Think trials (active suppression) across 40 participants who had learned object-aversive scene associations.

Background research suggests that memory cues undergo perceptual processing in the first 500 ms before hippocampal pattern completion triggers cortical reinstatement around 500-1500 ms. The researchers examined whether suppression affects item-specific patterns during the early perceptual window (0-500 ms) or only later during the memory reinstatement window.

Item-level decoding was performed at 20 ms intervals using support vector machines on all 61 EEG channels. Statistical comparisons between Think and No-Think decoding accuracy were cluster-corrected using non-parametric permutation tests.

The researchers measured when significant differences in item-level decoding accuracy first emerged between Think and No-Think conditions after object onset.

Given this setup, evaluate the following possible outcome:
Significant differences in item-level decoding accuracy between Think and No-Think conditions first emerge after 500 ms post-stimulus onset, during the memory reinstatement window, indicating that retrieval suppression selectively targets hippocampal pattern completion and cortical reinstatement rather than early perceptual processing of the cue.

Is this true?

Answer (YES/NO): NO